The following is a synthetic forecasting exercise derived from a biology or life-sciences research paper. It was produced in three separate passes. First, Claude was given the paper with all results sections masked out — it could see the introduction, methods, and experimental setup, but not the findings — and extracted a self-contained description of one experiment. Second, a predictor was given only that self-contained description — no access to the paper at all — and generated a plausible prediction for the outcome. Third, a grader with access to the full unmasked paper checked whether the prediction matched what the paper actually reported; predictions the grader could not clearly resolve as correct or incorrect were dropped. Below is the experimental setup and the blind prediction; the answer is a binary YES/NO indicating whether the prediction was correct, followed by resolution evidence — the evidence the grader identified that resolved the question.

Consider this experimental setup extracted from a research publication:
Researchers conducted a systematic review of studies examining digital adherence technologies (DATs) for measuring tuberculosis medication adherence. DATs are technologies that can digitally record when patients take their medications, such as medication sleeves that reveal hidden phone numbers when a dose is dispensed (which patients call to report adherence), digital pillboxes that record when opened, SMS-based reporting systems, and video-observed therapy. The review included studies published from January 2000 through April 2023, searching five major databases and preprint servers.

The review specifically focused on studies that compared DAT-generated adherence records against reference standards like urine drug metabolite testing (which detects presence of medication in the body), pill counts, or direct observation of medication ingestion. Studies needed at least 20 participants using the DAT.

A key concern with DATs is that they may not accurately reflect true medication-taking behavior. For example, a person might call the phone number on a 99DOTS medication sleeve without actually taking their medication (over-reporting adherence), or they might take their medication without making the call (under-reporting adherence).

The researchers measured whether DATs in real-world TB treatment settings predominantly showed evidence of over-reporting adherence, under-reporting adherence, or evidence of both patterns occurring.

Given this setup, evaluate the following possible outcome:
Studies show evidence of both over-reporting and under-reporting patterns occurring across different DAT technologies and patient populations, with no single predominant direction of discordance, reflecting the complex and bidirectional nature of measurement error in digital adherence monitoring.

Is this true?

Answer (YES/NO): YES